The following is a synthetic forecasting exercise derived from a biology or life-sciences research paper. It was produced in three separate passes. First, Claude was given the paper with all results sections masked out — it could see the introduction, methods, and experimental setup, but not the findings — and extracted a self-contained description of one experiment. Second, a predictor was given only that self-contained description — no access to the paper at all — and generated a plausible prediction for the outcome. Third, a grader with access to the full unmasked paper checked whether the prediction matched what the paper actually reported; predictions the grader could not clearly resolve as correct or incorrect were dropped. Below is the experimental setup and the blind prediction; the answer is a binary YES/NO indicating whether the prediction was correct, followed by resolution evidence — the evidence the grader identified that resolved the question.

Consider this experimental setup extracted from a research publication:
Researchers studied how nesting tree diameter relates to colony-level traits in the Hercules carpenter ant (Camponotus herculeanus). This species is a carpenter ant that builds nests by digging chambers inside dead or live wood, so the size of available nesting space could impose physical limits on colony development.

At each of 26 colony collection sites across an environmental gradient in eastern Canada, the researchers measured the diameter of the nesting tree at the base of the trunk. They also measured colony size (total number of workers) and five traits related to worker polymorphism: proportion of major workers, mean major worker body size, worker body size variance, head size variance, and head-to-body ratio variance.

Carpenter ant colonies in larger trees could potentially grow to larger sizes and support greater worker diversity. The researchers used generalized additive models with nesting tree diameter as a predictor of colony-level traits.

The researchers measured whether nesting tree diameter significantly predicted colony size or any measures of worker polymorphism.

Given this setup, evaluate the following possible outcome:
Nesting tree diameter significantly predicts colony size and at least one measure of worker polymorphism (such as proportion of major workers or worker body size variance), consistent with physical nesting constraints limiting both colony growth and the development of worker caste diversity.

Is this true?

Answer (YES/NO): NO